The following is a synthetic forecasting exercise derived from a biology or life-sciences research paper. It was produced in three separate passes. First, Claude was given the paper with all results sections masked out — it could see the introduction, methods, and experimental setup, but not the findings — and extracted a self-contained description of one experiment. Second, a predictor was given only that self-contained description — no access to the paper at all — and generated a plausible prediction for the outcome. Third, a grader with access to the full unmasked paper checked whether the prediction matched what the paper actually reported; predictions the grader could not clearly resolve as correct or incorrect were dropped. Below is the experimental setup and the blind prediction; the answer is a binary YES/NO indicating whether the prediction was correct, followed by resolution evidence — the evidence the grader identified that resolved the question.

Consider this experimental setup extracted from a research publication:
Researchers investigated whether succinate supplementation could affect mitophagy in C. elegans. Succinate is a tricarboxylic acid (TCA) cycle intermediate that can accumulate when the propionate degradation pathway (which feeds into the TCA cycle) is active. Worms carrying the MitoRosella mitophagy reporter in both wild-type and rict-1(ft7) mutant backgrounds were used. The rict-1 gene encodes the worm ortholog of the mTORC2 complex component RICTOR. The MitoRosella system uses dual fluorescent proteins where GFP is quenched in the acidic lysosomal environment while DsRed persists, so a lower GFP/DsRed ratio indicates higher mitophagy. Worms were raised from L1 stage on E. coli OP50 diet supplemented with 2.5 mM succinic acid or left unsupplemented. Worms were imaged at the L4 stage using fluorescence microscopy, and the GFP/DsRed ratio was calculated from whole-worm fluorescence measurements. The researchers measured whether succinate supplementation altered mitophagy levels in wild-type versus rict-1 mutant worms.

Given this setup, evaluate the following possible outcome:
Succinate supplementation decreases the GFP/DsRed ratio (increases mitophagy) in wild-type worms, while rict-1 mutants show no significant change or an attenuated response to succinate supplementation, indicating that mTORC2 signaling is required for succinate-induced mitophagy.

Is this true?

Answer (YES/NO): NO